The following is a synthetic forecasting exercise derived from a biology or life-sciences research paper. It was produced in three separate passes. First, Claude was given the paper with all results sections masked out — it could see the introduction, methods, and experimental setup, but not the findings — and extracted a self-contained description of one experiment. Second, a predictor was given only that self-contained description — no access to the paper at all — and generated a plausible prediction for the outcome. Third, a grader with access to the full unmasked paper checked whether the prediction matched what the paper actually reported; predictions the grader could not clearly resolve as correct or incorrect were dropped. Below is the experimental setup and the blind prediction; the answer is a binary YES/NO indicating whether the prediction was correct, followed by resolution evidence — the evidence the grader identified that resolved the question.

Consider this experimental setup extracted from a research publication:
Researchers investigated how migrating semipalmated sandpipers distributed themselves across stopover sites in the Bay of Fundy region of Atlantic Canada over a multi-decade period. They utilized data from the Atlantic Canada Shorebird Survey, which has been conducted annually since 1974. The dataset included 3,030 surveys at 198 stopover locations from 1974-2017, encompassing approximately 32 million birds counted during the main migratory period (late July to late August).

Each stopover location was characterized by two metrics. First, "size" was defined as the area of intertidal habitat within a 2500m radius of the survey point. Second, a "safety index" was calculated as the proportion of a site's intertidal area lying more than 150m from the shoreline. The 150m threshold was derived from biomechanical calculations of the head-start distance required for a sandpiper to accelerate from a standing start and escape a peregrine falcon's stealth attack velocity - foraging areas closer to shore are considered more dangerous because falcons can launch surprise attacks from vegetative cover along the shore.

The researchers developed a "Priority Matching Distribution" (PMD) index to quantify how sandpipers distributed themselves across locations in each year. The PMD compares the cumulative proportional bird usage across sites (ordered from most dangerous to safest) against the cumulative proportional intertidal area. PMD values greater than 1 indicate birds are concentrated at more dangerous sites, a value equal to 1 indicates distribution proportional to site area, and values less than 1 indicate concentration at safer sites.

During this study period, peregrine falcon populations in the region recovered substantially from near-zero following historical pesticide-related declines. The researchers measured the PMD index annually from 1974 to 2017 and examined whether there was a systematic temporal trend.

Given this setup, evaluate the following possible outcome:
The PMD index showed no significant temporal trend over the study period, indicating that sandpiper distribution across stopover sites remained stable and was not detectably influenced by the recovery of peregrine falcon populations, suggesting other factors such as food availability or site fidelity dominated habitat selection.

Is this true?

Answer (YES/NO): NO